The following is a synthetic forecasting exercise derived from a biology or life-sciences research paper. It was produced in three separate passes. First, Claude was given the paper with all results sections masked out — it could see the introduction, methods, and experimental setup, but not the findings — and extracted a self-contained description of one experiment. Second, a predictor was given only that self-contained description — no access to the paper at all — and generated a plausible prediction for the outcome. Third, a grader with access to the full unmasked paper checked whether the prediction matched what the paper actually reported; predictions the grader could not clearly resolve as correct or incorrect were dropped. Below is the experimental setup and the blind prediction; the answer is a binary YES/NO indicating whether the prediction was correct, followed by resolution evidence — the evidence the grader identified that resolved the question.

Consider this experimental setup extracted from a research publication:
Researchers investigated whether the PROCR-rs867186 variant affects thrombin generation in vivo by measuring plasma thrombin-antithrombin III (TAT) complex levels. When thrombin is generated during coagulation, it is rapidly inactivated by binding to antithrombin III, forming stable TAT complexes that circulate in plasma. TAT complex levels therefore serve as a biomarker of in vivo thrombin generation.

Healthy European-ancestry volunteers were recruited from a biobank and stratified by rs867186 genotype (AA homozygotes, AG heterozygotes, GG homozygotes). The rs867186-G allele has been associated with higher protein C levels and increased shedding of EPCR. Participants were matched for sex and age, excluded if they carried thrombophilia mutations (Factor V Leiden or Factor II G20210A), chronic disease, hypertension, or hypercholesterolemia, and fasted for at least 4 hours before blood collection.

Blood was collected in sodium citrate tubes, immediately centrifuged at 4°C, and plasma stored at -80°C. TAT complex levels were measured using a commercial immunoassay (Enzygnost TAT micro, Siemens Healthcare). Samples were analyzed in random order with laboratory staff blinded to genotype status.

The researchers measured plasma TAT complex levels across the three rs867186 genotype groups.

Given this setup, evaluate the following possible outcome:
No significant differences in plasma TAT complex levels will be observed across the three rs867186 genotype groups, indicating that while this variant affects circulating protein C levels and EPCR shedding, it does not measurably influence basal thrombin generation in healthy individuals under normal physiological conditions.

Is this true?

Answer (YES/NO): YES